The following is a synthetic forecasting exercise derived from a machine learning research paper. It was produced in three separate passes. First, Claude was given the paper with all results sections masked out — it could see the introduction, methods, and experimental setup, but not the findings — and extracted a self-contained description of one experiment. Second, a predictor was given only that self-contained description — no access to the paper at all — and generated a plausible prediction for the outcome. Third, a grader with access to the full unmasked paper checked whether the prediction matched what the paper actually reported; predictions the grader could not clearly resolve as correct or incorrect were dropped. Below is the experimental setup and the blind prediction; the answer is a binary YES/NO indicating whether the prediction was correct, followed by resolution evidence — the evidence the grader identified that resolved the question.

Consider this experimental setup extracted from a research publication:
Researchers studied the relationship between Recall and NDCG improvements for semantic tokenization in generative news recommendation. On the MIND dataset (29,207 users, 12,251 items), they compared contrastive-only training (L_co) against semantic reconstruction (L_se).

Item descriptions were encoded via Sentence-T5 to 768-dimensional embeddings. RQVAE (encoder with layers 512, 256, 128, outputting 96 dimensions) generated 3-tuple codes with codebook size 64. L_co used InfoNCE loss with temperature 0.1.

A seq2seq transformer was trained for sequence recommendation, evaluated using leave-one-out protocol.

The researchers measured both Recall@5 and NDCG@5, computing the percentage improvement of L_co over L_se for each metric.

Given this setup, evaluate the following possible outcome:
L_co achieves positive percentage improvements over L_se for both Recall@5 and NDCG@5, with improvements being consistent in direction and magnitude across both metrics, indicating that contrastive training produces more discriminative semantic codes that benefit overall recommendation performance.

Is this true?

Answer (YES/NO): YES